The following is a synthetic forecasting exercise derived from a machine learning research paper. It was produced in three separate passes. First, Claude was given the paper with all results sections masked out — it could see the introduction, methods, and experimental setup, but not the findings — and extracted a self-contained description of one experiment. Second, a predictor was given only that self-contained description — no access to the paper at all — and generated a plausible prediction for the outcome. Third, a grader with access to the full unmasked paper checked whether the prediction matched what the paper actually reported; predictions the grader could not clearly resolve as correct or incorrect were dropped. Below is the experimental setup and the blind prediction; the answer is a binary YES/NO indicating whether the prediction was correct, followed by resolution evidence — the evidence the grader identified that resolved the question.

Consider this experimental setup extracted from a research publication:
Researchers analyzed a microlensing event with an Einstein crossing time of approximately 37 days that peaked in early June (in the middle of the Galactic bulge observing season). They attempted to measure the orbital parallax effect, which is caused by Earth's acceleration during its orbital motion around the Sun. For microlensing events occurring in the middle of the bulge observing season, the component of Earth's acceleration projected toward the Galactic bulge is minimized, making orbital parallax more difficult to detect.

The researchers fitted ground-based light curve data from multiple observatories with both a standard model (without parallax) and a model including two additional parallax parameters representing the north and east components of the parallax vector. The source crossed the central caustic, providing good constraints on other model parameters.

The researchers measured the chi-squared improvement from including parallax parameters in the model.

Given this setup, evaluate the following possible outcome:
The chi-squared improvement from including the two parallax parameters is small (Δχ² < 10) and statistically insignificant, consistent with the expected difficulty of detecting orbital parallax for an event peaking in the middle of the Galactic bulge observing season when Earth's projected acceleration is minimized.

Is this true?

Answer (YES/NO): NO